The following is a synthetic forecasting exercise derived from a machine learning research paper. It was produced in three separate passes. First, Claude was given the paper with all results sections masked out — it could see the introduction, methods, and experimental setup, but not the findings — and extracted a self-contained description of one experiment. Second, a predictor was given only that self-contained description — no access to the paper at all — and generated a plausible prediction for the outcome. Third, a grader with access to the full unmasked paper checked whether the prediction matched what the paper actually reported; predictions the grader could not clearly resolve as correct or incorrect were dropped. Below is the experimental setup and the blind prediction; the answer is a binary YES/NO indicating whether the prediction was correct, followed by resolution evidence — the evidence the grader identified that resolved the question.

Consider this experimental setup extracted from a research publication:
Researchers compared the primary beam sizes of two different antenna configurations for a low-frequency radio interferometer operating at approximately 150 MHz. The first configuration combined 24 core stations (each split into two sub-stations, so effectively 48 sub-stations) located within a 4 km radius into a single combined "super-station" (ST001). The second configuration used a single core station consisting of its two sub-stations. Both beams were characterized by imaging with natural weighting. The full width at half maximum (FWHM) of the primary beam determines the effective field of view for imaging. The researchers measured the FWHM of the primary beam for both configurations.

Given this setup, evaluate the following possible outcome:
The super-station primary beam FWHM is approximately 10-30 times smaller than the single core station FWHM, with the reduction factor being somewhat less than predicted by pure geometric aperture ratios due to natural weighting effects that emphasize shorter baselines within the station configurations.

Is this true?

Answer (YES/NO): NO